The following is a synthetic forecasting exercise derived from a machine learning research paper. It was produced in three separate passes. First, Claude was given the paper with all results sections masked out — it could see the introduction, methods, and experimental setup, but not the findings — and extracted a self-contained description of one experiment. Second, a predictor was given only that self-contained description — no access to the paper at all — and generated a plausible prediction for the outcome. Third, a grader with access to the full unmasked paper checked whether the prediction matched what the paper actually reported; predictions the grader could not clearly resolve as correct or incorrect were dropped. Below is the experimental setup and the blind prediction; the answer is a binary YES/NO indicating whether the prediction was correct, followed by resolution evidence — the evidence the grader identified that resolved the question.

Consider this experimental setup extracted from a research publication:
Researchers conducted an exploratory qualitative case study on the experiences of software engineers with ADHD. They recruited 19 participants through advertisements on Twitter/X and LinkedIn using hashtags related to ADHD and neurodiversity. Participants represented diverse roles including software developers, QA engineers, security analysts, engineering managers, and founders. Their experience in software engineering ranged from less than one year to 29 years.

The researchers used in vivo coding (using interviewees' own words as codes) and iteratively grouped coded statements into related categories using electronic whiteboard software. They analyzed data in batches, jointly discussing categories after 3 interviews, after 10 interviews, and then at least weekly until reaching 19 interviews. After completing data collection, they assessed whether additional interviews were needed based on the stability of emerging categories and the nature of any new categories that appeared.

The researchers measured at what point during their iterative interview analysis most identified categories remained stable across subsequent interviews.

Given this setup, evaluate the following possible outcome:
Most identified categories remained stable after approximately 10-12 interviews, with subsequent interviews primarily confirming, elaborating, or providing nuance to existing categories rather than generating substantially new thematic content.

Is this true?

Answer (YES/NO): YES